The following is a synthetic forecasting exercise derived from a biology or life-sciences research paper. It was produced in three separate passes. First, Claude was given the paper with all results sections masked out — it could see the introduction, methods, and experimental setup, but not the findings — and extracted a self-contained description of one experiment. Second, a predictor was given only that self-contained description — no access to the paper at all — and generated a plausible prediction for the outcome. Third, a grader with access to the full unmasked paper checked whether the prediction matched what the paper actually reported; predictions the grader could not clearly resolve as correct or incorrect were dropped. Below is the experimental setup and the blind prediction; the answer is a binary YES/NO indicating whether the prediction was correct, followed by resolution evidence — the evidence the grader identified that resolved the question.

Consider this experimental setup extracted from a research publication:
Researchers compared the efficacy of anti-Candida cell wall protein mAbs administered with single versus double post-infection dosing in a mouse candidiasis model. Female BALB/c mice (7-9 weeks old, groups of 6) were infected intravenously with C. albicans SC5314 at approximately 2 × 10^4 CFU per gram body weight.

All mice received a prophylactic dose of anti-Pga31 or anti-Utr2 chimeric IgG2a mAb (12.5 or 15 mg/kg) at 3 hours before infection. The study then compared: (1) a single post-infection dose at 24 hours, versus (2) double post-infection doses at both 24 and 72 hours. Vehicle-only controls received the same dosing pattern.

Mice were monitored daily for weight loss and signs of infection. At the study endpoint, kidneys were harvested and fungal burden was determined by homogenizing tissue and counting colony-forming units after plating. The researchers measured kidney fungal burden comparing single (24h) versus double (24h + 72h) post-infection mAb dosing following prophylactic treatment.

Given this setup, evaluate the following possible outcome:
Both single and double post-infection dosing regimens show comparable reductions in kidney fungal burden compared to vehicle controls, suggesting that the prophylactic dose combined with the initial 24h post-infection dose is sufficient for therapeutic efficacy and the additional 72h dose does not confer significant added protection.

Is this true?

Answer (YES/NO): NO